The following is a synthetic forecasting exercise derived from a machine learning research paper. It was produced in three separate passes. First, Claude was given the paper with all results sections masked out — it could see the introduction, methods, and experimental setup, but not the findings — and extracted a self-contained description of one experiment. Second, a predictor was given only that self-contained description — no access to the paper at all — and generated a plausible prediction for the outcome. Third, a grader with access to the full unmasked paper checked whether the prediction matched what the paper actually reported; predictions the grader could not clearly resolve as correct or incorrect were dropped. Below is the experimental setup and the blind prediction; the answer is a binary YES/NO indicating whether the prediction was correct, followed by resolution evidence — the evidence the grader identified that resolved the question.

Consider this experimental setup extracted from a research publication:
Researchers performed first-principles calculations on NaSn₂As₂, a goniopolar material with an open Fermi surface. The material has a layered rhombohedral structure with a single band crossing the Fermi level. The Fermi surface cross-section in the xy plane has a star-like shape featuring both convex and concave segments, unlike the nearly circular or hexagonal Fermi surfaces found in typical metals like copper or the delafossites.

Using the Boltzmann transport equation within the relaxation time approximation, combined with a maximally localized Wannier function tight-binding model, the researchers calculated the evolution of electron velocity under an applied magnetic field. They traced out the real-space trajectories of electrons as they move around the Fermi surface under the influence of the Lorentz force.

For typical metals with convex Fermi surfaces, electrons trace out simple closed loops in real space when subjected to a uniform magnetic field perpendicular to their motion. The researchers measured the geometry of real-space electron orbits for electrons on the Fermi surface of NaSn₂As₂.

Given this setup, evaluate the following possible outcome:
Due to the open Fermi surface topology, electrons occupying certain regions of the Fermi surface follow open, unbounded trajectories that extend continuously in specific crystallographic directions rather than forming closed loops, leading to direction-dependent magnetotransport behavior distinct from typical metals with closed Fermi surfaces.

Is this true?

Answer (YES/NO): NO